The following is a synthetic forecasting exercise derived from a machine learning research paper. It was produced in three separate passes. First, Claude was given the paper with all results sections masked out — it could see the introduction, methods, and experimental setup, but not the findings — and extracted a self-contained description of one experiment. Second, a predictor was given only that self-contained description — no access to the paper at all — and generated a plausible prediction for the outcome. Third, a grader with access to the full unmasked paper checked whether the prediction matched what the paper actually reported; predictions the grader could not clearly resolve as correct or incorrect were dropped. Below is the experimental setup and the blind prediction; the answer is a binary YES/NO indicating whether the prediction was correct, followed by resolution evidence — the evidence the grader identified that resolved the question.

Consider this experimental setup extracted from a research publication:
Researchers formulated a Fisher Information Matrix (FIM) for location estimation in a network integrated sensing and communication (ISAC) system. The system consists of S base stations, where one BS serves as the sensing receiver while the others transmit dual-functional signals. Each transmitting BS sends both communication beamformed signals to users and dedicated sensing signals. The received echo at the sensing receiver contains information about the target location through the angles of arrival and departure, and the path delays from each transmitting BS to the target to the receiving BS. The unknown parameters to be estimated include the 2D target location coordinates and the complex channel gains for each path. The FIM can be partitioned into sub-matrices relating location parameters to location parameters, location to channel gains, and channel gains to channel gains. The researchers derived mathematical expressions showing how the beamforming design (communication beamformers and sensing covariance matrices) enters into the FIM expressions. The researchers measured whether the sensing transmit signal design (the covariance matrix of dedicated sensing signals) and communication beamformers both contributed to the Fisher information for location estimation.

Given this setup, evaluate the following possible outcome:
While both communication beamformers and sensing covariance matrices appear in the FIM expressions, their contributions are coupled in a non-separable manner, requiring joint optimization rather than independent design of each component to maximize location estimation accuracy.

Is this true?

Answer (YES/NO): NO